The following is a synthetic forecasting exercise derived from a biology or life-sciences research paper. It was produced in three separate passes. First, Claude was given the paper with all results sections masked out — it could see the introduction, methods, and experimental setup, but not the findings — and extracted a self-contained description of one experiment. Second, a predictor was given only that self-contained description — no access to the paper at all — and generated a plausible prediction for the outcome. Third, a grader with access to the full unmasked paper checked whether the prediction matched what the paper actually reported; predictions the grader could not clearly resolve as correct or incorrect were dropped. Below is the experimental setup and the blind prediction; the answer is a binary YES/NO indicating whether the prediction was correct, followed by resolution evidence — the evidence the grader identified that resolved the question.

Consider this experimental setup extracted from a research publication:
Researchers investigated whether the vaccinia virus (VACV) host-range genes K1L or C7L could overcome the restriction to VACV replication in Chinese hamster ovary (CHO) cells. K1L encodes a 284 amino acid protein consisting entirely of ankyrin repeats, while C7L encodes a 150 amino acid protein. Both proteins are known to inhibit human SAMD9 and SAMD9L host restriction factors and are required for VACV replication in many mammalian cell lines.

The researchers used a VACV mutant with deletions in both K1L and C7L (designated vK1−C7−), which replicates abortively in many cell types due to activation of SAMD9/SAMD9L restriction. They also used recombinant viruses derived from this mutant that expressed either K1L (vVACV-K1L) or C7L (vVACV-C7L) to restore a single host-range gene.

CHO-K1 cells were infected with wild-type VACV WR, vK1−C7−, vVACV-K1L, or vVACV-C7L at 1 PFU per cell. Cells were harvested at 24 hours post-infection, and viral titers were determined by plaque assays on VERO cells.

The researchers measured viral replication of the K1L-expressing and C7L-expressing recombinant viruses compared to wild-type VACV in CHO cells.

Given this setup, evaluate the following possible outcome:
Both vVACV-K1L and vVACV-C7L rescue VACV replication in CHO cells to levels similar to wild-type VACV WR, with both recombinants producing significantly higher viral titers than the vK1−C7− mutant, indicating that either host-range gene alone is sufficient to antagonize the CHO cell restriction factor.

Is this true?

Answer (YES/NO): NO